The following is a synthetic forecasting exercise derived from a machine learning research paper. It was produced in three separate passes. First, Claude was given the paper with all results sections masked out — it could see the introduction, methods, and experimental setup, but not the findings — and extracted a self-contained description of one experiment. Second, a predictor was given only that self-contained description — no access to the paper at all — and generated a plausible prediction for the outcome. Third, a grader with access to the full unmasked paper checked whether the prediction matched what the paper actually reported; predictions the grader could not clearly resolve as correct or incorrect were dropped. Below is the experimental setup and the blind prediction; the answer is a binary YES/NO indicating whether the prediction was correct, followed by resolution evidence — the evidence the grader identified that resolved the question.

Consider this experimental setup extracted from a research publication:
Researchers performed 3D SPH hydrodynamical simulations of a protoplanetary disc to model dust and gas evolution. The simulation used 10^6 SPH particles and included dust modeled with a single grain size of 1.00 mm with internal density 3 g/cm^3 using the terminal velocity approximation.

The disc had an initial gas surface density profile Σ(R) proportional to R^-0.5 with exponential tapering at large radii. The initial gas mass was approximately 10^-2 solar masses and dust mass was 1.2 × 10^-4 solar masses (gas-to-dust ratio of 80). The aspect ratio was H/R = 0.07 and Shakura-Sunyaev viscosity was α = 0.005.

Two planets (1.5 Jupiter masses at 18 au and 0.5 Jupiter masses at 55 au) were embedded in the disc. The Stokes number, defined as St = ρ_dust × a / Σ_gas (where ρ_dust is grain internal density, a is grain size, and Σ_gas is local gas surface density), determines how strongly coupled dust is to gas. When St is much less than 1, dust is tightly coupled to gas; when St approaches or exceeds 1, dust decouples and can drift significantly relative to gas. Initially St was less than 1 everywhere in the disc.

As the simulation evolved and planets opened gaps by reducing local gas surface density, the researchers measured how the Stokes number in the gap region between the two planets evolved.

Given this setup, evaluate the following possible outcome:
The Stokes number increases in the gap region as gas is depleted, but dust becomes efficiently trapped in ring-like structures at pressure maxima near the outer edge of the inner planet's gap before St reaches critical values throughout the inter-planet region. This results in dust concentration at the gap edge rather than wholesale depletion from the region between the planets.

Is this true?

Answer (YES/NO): YES